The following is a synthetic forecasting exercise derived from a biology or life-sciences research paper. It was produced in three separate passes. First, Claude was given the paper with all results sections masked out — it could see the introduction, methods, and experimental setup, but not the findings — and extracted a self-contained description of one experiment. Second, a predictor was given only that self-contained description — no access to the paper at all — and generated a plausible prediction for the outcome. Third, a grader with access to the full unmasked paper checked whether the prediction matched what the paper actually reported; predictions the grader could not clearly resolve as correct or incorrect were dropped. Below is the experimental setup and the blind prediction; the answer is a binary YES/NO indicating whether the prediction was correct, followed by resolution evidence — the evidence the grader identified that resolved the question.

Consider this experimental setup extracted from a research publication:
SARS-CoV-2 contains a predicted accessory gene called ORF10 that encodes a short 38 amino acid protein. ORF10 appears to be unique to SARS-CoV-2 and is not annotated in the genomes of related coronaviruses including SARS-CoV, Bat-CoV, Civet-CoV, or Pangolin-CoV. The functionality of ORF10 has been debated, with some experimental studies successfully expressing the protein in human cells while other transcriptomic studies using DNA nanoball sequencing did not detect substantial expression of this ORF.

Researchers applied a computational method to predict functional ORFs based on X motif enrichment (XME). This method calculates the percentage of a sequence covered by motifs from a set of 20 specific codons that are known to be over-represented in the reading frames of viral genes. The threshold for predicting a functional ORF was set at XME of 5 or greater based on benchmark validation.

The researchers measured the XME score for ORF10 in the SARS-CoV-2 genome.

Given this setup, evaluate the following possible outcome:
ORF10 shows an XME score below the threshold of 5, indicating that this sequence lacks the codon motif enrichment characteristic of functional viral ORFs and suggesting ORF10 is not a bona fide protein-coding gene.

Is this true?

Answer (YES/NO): NO